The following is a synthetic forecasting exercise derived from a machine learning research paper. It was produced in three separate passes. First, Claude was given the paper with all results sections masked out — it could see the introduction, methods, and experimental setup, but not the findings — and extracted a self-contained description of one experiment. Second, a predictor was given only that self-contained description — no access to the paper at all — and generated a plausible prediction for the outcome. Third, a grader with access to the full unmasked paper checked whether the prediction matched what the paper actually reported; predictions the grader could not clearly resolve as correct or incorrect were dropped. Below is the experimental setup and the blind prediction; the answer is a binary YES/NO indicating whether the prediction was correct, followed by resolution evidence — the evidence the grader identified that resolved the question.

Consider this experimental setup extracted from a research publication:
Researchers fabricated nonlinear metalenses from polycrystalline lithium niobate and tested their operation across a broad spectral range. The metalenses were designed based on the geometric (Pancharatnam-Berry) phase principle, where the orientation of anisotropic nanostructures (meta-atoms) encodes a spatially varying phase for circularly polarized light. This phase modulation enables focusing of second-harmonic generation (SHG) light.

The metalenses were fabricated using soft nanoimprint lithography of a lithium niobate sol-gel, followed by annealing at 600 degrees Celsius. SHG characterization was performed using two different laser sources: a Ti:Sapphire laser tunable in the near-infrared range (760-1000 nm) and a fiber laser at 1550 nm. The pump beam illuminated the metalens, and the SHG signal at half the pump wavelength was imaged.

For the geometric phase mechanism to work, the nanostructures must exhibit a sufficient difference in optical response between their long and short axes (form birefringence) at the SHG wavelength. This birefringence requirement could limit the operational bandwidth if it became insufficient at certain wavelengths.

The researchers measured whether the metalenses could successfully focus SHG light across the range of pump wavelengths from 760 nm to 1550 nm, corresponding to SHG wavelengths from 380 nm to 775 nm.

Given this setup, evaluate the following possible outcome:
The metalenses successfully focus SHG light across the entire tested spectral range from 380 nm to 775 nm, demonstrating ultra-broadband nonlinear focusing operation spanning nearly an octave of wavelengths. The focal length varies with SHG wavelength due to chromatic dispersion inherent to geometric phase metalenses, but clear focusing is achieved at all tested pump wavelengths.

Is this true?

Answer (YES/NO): YES